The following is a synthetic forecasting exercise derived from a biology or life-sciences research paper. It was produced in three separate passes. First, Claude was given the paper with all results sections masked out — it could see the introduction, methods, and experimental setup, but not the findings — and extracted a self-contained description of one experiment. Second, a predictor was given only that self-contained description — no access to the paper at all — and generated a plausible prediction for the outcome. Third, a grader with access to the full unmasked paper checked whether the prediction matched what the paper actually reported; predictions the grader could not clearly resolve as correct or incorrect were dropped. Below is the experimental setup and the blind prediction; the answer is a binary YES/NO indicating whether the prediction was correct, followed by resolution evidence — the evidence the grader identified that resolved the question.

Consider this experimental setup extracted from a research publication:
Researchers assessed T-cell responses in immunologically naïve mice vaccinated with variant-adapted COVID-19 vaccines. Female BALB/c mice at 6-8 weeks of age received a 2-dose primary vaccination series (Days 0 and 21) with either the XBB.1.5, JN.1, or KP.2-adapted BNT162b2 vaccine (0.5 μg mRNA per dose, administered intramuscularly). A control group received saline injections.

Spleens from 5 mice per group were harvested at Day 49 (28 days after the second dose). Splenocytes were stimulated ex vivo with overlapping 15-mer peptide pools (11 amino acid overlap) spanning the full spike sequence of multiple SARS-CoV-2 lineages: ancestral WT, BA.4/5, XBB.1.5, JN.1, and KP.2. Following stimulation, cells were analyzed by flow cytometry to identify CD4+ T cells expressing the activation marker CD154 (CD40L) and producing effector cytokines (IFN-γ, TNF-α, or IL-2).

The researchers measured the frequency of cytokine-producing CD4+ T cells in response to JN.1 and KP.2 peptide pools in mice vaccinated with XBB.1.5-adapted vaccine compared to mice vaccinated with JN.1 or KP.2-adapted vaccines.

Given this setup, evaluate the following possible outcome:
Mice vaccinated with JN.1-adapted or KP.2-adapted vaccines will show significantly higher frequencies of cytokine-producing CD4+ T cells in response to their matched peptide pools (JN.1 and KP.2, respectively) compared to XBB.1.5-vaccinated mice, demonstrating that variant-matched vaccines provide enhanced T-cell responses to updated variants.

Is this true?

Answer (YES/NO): NO